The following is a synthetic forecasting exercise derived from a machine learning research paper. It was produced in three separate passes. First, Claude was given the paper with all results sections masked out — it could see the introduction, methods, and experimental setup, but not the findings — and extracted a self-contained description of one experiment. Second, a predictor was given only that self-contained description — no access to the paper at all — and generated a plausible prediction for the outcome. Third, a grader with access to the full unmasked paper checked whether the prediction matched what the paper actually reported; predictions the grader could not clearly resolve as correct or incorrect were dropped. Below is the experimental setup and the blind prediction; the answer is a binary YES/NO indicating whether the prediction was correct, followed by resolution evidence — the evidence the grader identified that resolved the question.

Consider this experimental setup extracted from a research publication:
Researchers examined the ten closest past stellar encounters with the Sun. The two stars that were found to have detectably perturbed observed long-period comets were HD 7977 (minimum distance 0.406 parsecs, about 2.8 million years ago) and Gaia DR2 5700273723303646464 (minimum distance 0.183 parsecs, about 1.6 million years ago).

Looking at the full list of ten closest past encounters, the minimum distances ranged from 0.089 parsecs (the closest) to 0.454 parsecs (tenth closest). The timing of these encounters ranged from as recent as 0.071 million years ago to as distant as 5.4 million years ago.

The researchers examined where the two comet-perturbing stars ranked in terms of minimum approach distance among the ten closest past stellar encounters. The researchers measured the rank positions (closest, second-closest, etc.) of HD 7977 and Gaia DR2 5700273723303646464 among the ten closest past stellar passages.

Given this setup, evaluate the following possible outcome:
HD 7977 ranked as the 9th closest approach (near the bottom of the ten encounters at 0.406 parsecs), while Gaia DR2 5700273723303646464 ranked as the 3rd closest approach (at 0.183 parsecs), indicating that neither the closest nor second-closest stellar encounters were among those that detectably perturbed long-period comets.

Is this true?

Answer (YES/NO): YES